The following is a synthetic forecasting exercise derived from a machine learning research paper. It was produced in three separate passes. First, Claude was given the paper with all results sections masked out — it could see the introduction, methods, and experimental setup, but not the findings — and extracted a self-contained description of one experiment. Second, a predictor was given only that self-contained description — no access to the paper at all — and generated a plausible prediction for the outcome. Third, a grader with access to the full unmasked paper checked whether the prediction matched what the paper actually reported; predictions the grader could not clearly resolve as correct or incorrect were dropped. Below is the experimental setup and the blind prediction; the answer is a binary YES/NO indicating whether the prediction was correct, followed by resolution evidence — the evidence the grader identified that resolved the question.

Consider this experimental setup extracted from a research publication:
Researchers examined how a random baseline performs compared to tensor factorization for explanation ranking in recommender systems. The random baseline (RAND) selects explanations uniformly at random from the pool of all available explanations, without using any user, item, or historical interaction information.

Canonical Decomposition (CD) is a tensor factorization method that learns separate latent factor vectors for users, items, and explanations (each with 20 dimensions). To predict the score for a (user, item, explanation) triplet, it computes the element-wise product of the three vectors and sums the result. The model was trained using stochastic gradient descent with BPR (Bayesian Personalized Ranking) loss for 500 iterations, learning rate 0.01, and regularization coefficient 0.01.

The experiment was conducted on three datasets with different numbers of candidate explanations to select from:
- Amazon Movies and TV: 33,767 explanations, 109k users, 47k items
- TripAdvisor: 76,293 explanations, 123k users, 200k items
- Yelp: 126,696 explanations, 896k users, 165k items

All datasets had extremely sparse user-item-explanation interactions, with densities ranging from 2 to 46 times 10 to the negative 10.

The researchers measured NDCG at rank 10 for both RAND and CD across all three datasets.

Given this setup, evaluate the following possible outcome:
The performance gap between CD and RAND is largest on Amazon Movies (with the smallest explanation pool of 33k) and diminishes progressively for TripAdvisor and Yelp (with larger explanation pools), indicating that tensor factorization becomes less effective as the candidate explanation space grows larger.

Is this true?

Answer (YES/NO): NO